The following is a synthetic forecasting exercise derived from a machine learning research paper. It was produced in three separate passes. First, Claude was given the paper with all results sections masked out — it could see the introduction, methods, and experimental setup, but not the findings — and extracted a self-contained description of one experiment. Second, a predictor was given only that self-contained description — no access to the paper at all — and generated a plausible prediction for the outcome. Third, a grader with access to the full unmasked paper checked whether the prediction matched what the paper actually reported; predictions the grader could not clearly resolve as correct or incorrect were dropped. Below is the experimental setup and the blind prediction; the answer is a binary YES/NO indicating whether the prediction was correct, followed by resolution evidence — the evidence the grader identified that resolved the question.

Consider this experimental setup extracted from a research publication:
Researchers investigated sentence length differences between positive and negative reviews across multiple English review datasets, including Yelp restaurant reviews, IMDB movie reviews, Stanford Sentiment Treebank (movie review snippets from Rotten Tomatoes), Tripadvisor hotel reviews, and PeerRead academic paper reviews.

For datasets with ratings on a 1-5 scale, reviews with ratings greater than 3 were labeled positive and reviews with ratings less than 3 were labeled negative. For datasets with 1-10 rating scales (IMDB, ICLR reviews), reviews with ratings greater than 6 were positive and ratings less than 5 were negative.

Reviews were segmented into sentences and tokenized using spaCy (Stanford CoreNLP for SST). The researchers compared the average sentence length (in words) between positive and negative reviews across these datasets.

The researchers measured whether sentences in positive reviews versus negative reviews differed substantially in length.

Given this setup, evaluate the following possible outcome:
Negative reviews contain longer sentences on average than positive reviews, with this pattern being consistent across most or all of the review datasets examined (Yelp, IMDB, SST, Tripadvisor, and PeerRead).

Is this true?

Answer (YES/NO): NO